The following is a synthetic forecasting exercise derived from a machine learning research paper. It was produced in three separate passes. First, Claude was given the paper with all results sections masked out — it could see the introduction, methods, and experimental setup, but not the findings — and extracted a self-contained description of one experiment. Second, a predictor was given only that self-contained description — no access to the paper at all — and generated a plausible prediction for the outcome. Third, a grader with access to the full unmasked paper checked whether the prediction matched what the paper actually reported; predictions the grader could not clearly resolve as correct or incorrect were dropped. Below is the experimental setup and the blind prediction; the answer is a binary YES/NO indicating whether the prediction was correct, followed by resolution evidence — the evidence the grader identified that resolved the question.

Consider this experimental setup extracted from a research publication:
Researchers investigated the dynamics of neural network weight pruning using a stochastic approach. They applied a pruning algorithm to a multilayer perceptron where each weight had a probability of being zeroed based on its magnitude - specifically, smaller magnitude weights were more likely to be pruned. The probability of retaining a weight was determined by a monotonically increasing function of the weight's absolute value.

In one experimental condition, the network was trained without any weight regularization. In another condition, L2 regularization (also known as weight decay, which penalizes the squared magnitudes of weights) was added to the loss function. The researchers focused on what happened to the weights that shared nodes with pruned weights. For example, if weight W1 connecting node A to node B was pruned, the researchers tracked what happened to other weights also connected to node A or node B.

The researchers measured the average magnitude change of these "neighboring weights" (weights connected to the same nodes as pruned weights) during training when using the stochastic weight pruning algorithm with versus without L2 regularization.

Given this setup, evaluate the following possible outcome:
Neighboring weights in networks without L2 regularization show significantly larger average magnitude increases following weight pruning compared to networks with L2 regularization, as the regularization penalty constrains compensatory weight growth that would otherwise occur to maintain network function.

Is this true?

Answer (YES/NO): NO